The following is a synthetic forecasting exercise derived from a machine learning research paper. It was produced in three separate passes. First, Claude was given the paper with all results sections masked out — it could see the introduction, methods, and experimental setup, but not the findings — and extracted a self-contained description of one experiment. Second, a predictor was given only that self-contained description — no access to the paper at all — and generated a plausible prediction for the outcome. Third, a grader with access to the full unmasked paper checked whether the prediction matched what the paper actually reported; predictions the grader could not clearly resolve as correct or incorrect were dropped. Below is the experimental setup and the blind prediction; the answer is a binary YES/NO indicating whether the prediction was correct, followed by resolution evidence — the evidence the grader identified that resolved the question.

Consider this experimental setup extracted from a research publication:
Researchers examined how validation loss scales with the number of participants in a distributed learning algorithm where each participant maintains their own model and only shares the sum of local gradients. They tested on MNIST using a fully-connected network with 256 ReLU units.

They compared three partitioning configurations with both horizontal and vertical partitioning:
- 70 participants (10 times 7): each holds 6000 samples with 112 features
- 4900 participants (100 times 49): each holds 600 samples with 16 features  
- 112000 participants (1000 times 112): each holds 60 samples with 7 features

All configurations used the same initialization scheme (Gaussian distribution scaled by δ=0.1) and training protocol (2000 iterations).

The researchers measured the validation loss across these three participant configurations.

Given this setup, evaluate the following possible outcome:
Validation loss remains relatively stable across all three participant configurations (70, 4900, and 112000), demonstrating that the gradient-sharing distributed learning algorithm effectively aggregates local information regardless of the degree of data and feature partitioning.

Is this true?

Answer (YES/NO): NO